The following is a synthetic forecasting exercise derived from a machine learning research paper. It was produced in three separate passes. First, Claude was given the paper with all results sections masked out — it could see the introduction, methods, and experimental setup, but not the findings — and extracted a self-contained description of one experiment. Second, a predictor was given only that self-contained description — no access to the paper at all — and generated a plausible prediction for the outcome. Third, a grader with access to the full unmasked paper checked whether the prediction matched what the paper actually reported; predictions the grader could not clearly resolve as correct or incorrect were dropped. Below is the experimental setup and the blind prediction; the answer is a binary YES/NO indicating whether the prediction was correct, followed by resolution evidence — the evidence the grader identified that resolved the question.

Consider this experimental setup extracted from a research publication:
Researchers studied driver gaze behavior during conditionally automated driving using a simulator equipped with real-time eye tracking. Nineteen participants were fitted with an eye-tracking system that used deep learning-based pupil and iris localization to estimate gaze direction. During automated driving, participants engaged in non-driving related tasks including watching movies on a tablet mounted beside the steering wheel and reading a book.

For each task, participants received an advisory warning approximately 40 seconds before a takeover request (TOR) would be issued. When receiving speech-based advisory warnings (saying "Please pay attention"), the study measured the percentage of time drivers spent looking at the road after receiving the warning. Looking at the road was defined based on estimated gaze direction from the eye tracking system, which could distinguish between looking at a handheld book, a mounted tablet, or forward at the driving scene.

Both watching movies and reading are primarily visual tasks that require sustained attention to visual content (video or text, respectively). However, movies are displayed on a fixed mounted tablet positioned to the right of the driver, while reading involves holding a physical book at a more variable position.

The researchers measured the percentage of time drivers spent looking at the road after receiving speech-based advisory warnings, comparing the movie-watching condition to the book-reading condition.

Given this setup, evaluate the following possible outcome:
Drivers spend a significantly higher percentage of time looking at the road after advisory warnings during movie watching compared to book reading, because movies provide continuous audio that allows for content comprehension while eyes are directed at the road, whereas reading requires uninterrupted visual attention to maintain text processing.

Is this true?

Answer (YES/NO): NO